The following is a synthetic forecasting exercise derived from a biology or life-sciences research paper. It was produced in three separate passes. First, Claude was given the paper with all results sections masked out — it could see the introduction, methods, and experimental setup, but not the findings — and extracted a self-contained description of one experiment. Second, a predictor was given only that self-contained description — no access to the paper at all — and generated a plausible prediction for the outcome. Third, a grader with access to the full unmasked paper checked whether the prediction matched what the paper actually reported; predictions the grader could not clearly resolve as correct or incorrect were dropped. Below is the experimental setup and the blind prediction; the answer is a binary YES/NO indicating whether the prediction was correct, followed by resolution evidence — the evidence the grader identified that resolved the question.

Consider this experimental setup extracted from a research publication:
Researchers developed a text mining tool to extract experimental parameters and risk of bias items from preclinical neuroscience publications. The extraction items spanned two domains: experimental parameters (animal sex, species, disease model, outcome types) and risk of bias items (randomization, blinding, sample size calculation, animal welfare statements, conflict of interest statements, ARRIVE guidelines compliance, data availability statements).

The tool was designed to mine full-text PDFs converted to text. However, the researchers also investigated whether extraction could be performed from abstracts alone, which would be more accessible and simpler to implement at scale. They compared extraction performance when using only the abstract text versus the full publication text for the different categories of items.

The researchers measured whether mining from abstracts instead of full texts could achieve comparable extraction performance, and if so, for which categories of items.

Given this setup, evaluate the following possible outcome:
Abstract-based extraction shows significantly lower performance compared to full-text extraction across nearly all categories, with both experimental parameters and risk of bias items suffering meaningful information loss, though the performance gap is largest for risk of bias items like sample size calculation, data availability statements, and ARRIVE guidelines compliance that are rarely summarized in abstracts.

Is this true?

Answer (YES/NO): NO